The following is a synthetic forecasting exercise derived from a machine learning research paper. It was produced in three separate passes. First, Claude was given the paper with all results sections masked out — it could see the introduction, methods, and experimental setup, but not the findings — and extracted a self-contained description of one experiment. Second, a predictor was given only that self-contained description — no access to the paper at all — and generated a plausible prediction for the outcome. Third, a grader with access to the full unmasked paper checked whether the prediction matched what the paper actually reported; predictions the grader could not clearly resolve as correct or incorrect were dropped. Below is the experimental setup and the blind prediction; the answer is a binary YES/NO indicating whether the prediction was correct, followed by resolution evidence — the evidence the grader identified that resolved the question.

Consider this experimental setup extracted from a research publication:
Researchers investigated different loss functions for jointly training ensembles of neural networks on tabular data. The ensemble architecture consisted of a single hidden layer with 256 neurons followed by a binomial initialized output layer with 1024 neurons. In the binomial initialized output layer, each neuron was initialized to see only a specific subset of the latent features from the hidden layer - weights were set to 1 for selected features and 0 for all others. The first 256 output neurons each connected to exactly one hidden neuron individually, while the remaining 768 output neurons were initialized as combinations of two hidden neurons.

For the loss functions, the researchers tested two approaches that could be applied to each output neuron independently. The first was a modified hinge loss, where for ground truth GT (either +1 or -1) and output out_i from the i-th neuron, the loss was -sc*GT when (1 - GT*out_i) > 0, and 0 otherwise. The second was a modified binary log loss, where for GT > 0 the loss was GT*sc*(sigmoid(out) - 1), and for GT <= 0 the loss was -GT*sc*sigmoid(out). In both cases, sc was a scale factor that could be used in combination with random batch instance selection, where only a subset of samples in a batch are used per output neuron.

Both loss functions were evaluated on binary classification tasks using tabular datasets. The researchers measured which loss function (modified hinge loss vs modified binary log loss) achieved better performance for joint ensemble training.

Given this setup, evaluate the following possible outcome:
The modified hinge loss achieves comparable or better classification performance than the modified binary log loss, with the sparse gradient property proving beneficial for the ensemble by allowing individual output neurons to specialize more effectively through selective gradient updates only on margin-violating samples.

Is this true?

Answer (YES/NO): YES